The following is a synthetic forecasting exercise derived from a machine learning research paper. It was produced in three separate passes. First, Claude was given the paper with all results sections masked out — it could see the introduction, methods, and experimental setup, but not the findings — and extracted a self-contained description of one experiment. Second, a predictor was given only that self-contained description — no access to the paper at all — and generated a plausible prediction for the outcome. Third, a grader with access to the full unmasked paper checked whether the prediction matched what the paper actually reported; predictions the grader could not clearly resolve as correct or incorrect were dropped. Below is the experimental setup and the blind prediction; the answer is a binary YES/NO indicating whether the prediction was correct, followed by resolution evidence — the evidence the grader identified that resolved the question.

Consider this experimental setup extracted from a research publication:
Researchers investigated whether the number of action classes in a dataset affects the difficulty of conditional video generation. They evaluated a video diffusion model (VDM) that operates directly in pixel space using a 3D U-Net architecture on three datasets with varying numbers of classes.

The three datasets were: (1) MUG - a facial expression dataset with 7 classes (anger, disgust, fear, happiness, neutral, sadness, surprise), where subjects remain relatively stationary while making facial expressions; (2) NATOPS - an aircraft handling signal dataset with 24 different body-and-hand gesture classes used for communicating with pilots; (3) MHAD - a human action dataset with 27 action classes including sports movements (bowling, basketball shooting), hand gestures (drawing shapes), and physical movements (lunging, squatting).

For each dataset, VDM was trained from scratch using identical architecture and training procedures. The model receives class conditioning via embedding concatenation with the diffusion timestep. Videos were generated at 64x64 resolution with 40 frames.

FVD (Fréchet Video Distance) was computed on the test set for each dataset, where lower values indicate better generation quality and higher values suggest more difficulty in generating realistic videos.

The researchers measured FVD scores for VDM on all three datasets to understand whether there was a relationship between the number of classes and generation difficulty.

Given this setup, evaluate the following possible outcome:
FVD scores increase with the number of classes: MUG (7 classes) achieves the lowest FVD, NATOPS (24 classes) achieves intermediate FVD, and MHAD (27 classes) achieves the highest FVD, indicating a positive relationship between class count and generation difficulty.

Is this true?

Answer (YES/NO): YES